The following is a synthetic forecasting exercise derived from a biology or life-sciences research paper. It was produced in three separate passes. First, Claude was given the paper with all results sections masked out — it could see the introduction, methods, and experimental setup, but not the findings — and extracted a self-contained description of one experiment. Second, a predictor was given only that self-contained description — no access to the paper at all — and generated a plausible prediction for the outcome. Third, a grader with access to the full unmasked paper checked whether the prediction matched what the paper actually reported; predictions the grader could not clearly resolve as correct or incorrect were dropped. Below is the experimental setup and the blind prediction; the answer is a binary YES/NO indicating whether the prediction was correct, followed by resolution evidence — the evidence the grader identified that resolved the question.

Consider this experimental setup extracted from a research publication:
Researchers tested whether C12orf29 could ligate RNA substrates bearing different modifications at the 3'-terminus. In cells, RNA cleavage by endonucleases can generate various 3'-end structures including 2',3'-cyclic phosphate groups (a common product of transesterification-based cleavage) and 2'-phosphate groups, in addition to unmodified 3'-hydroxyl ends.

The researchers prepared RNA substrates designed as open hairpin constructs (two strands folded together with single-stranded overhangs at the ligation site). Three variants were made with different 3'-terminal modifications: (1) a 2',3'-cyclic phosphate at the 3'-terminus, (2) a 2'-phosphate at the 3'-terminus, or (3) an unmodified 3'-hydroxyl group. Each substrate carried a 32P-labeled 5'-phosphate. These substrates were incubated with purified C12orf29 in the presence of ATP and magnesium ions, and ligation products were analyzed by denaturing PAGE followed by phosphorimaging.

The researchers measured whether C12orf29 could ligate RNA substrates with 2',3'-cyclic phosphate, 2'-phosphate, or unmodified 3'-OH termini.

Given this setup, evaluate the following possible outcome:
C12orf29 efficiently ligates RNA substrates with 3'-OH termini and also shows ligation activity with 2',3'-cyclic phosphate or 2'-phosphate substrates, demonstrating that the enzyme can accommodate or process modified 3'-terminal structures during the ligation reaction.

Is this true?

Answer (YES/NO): NO